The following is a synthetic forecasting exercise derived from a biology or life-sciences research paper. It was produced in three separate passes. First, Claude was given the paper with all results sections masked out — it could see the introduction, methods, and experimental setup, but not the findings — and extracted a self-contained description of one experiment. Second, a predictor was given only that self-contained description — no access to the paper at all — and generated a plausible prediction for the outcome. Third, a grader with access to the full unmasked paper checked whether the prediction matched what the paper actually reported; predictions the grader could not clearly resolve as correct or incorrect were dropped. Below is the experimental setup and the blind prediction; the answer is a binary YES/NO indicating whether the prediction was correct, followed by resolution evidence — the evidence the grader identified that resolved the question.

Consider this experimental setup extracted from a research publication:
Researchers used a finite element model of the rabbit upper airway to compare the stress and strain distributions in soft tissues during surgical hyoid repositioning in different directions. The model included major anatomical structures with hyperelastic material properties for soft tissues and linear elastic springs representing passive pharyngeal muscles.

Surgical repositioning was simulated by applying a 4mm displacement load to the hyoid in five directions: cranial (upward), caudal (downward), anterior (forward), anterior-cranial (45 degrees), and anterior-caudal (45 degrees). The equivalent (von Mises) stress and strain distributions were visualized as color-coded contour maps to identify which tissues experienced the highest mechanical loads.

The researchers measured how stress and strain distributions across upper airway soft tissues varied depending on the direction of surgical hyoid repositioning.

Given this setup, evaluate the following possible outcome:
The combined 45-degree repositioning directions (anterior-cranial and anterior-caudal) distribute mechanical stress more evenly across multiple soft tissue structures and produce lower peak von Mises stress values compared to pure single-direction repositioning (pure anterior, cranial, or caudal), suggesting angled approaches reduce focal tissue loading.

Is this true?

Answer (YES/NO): NO